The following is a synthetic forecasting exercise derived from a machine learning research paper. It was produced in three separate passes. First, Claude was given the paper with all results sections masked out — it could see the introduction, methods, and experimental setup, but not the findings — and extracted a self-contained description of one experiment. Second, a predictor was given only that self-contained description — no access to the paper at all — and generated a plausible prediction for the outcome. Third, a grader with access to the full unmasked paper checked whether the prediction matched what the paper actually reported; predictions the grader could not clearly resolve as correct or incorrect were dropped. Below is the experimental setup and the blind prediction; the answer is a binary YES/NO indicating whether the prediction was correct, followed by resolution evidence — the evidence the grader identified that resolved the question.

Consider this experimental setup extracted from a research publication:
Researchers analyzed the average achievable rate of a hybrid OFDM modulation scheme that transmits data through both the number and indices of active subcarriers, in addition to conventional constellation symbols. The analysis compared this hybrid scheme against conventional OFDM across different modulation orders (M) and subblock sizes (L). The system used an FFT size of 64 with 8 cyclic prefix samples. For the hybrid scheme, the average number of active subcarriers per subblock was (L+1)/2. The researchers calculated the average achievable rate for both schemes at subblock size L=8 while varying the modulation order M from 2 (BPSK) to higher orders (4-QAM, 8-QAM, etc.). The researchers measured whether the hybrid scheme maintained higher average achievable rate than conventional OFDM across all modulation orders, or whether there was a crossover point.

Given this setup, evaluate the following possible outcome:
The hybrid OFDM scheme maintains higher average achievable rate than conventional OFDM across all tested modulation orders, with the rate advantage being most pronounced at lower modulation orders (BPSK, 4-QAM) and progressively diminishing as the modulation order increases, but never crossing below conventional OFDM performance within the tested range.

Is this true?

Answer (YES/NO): NO